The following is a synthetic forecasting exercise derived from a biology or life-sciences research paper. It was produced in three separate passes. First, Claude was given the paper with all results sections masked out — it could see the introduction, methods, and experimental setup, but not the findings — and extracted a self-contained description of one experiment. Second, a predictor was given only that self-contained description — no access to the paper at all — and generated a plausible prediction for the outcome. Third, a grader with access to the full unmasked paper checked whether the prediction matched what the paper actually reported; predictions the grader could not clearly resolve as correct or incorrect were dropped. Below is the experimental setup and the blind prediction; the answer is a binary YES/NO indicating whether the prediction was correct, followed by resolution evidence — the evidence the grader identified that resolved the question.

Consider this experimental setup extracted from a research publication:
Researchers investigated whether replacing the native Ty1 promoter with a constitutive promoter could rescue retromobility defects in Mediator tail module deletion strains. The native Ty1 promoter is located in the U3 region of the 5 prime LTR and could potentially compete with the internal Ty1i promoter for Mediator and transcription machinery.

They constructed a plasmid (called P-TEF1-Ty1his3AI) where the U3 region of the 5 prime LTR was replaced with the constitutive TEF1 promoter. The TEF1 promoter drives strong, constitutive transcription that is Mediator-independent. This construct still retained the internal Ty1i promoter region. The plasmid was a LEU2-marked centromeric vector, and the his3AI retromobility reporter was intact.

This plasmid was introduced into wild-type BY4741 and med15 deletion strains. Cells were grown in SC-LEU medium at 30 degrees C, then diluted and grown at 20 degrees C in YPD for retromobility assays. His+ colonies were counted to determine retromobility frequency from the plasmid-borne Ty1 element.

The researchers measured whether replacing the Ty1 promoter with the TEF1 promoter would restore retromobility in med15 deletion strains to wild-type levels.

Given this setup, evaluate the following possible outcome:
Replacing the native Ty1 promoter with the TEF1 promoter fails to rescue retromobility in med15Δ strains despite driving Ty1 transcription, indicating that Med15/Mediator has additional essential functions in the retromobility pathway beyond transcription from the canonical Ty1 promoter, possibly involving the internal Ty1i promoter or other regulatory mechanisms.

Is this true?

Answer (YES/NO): NO